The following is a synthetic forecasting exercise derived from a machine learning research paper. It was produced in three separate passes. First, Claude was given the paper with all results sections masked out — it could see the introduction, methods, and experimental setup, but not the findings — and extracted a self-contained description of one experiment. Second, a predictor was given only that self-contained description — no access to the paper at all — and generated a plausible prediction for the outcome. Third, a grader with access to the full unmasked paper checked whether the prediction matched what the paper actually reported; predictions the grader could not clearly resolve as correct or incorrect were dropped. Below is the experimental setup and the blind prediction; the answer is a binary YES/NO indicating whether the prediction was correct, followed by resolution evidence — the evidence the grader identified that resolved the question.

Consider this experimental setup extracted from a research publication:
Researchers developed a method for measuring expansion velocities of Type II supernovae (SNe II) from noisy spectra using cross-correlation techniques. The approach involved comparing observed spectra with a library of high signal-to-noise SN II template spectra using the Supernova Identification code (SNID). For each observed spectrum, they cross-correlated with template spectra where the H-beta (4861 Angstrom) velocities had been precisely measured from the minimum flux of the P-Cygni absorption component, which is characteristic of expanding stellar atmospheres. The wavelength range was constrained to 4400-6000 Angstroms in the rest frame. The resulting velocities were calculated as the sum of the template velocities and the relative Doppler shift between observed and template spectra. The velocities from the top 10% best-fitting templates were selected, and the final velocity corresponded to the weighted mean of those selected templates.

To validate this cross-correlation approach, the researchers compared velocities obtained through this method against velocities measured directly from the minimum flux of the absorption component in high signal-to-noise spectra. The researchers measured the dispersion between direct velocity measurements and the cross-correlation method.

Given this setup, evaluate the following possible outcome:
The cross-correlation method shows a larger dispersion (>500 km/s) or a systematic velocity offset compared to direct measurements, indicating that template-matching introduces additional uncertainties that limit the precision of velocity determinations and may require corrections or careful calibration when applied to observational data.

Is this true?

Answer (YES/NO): NO